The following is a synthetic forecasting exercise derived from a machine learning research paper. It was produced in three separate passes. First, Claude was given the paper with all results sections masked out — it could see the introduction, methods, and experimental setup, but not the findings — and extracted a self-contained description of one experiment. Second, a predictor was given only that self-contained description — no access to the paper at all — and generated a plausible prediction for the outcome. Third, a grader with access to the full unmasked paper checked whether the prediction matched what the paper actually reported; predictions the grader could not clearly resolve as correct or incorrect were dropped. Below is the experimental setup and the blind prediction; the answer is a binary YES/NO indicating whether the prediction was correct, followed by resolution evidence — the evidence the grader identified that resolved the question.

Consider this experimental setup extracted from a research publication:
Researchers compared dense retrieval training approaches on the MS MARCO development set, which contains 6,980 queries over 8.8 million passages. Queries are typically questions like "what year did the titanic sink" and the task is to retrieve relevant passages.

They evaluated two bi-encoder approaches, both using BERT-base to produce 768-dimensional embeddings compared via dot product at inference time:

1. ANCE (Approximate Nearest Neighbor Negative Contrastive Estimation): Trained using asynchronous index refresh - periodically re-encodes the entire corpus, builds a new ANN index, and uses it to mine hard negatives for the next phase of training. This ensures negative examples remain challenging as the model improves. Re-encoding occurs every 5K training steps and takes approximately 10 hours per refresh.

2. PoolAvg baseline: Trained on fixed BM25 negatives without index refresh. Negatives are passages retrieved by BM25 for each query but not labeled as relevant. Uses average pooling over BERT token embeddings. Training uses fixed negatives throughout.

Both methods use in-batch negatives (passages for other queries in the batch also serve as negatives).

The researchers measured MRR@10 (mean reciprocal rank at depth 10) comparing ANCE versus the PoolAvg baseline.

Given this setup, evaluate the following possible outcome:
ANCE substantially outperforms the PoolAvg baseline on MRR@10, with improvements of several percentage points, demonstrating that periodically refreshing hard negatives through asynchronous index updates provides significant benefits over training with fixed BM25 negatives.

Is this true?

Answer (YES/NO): NO